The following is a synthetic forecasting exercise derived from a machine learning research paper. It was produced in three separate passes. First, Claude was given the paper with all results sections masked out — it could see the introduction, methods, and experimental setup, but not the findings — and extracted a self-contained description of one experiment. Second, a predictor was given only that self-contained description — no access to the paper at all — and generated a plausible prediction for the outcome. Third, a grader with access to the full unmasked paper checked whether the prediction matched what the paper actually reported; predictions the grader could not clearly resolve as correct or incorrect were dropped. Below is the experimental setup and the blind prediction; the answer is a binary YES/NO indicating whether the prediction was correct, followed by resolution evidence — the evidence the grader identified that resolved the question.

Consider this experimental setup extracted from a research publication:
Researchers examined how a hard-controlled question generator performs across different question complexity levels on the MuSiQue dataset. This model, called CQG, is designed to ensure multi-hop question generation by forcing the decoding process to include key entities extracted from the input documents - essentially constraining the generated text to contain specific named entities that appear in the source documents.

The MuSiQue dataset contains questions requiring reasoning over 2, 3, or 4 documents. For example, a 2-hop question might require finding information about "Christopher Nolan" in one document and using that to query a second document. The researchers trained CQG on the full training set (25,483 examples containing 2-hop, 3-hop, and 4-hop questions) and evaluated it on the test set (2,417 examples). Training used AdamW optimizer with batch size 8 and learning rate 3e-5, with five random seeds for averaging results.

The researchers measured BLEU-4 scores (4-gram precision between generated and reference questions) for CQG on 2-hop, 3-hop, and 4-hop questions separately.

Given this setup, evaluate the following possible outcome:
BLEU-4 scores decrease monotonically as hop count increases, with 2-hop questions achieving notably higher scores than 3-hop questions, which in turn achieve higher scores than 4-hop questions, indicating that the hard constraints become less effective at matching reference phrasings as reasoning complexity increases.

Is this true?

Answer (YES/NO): YES